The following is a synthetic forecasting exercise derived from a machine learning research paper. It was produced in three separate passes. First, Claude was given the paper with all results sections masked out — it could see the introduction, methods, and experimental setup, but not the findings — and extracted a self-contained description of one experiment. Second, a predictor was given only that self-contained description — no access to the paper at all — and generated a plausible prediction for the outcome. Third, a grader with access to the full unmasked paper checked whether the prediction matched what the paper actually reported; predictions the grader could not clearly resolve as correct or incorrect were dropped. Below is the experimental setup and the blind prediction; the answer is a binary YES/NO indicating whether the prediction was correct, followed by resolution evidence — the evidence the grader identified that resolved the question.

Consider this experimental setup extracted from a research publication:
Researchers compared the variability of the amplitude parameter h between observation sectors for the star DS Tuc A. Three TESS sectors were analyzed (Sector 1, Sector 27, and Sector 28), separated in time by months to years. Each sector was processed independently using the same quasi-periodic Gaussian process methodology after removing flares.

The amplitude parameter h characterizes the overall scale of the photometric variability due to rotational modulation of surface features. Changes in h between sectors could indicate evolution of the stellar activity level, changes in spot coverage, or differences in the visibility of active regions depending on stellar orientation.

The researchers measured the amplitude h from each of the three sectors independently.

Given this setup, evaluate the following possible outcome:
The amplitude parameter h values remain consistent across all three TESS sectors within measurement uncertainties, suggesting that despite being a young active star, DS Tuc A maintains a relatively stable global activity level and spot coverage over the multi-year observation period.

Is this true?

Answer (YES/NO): NO